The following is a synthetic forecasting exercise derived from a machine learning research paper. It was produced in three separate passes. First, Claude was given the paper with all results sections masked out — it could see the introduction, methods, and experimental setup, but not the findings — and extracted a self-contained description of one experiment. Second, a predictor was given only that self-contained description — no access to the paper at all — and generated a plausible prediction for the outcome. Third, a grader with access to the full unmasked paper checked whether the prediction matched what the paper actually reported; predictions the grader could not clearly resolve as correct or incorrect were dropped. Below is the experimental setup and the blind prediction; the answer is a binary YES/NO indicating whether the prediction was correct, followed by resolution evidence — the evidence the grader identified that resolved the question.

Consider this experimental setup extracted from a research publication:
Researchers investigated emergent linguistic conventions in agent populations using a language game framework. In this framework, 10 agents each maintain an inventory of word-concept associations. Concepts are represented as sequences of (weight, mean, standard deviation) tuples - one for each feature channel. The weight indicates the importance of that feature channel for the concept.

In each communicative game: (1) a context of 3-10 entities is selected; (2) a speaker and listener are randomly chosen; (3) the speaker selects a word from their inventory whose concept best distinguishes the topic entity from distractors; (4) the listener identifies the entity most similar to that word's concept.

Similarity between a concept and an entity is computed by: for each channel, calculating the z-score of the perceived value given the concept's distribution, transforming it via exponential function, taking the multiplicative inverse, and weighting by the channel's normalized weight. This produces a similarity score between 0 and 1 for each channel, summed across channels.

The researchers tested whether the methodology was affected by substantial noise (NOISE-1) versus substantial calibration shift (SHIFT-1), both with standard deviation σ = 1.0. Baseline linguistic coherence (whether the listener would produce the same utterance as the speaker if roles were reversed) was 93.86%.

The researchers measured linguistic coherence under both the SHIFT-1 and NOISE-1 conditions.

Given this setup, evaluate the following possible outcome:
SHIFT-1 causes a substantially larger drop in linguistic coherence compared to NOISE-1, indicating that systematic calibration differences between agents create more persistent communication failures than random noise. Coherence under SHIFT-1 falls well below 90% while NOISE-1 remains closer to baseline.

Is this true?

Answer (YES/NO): NO